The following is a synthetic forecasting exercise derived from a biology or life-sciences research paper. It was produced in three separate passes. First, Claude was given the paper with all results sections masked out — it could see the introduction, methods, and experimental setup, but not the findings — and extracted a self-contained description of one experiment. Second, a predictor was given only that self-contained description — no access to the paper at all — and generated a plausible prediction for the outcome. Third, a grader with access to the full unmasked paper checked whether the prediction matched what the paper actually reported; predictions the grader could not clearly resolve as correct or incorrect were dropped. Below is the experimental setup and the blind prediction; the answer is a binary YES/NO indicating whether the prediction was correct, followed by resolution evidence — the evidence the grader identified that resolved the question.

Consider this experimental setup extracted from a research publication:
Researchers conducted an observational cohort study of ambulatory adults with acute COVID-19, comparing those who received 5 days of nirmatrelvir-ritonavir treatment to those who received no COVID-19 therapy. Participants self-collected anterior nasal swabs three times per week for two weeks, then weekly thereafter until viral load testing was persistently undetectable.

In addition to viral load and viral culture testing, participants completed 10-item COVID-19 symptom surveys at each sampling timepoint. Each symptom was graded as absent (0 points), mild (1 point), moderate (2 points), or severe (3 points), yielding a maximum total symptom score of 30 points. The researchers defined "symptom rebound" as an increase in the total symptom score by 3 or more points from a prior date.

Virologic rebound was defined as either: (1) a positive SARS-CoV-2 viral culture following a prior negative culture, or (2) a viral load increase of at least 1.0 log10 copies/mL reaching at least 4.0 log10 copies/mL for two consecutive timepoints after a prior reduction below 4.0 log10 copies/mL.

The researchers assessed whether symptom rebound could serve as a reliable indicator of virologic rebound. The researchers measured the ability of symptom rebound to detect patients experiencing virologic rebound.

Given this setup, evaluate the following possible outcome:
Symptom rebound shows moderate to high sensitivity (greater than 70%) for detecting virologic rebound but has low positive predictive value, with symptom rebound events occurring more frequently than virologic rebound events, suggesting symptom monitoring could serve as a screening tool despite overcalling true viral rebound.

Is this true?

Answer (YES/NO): NO